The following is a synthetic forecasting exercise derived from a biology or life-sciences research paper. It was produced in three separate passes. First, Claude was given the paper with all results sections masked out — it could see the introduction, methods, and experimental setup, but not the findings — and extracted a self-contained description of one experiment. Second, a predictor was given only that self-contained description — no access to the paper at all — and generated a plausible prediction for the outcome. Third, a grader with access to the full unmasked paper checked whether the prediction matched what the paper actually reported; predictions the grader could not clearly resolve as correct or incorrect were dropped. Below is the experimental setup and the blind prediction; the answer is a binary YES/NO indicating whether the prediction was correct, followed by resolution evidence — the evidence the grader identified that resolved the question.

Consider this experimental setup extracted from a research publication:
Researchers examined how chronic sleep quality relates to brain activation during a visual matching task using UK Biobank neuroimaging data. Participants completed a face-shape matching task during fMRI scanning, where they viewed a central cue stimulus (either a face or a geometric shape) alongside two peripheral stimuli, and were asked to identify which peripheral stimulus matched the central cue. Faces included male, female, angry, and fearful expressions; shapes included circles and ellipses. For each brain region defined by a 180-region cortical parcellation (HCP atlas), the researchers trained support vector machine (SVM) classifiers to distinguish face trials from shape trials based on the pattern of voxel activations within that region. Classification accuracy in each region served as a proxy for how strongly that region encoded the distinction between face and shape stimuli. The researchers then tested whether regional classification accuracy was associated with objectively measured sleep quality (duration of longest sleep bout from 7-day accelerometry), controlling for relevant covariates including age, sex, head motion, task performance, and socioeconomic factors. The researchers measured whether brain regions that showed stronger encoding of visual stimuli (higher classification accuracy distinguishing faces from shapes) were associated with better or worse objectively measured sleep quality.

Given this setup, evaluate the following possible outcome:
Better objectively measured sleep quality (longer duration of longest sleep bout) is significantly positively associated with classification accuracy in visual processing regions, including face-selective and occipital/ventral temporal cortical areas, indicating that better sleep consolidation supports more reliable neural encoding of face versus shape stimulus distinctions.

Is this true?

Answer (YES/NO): NO